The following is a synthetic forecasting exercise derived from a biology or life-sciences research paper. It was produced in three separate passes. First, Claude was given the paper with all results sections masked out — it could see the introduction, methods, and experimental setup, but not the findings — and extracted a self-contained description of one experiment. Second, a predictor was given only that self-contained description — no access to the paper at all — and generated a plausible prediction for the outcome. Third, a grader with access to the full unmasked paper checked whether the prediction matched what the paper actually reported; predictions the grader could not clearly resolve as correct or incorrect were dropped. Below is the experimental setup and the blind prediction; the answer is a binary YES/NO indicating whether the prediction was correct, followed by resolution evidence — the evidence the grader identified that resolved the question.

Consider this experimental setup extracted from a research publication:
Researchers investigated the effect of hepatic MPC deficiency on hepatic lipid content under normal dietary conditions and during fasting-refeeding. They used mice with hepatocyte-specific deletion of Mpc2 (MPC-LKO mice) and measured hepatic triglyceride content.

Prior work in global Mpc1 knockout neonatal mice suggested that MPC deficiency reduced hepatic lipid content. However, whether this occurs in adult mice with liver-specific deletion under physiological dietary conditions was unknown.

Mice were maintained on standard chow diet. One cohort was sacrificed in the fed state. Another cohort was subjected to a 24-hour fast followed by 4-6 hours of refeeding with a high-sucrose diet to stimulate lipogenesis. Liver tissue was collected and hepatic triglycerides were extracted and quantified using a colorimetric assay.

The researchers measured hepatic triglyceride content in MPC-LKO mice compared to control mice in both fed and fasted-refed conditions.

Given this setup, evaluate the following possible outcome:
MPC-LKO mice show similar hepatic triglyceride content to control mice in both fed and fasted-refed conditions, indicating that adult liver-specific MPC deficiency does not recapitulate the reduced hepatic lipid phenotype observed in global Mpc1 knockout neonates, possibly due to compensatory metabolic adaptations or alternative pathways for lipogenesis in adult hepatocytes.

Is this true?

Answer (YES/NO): YES